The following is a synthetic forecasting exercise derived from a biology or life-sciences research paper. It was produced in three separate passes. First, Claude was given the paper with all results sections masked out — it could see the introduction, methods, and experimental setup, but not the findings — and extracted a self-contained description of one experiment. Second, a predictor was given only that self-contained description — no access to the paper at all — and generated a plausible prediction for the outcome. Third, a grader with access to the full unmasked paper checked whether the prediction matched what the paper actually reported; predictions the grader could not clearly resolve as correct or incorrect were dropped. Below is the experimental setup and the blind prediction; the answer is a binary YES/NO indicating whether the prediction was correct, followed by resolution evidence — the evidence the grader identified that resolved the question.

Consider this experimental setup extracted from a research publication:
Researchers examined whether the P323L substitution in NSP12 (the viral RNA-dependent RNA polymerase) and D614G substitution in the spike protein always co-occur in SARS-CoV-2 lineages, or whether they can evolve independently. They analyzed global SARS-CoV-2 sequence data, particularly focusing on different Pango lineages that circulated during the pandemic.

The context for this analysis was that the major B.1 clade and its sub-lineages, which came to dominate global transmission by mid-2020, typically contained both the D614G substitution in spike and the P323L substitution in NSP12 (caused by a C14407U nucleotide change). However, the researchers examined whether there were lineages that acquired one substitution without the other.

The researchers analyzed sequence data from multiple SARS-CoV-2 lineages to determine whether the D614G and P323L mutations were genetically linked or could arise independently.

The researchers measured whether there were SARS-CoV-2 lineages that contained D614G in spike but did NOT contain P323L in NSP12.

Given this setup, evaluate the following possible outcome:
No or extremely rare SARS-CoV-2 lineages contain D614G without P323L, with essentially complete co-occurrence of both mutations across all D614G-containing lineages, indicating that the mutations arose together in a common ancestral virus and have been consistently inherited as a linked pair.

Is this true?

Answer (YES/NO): NO